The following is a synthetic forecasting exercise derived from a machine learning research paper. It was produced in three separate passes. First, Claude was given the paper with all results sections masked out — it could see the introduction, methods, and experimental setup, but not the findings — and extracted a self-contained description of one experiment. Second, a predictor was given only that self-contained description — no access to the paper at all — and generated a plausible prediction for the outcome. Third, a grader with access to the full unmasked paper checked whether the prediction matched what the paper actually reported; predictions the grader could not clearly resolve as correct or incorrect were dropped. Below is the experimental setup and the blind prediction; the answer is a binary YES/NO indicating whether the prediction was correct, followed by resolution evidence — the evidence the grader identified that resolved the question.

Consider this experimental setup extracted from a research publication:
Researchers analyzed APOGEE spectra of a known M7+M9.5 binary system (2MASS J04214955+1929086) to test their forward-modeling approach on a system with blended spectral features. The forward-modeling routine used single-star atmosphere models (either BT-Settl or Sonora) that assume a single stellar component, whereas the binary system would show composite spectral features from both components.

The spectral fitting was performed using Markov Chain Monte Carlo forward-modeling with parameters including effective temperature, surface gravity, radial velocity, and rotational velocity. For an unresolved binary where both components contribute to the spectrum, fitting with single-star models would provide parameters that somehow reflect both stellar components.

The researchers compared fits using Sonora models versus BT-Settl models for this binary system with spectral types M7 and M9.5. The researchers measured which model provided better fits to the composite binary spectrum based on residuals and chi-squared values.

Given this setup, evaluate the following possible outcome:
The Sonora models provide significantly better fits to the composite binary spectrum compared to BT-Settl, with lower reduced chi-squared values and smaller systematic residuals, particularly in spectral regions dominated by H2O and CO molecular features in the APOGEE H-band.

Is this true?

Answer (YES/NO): NO